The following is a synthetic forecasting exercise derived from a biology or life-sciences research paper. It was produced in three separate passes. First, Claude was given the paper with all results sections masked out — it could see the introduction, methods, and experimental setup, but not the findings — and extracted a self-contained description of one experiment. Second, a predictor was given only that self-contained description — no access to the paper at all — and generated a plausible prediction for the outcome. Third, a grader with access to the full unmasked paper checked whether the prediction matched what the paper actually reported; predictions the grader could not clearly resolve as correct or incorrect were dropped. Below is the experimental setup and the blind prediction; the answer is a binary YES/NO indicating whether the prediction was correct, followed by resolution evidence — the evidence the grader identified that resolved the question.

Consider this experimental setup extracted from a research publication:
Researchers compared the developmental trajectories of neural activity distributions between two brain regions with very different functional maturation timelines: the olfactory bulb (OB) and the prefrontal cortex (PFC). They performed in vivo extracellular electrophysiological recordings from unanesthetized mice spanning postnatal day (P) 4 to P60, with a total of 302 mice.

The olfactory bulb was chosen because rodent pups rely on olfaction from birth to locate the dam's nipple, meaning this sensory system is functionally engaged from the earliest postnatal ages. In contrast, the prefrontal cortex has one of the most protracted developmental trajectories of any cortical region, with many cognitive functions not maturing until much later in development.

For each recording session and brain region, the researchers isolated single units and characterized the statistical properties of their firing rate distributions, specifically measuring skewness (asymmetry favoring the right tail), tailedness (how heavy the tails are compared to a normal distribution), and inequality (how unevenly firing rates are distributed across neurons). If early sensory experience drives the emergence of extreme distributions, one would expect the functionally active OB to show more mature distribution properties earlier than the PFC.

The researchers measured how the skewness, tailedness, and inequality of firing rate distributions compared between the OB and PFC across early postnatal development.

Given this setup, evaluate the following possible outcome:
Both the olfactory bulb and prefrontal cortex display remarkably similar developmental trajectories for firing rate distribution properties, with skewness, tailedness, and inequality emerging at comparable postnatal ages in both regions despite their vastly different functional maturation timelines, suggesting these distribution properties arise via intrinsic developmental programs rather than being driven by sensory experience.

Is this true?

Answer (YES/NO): YES